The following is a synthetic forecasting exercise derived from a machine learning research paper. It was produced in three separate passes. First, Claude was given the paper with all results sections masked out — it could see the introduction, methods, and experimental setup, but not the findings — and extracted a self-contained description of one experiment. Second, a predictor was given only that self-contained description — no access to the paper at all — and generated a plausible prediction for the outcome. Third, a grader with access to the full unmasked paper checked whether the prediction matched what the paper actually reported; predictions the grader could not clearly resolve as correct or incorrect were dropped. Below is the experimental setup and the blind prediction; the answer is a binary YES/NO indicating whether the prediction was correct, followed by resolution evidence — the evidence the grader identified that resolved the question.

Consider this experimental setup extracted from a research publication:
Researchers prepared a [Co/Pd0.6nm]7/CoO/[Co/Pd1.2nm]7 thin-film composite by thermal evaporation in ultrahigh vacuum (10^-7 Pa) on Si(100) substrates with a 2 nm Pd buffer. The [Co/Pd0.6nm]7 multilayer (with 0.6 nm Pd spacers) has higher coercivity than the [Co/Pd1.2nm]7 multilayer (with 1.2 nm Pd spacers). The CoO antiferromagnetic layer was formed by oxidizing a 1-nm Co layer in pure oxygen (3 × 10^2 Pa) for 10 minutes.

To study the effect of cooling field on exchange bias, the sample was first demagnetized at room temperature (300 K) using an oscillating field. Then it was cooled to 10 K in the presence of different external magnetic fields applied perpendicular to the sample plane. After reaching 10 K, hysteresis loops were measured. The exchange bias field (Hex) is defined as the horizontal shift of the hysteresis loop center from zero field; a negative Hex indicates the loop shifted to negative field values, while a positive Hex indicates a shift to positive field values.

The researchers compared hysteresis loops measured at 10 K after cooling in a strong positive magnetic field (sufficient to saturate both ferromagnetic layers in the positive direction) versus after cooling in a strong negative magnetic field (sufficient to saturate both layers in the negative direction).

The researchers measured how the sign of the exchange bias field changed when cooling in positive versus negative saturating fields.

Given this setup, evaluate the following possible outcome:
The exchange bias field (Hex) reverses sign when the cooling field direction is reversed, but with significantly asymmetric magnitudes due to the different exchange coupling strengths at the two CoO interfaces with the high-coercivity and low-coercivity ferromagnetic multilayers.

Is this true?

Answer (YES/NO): NO